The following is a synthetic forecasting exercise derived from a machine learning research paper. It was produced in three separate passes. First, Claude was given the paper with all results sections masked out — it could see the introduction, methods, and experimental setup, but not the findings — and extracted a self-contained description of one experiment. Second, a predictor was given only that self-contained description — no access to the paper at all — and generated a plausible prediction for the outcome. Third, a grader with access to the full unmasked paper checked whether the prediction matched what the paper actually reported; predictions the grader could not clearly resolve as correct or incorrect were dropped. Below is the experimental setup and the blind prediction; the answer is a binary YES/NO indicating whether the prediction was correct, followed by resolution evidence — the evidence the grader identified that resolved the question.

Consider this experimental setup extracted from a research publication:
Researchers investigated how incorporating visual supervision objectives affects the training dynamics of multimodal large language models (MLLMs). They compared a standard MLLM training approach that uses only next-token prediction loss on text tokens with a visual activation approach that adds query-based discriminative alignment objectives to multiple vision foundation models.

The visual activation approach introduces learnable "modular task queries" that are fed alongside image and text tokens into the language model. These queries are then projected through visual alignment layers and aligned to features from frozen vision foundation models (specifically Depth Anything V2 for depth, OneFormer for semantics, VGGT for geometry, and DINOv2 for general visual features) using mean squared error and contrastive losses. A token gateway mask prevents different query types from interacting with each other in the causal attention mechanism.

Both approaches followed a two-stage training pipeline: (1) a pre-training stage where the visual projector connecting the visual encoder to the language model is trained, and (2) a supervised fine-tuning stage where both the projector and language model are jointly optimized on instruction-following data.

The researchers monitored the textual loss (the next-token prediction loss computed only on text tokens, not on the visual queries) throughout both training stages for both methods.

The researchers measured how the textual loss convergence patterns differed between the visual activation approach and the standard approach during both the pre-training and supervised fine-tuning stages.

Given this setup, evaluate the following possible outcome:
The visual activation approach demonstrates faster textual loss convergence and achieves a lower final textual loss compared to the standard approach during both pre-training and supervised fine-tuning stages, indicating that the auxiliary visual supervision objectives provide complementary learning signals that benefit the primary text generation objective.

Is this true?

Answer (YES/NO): NO